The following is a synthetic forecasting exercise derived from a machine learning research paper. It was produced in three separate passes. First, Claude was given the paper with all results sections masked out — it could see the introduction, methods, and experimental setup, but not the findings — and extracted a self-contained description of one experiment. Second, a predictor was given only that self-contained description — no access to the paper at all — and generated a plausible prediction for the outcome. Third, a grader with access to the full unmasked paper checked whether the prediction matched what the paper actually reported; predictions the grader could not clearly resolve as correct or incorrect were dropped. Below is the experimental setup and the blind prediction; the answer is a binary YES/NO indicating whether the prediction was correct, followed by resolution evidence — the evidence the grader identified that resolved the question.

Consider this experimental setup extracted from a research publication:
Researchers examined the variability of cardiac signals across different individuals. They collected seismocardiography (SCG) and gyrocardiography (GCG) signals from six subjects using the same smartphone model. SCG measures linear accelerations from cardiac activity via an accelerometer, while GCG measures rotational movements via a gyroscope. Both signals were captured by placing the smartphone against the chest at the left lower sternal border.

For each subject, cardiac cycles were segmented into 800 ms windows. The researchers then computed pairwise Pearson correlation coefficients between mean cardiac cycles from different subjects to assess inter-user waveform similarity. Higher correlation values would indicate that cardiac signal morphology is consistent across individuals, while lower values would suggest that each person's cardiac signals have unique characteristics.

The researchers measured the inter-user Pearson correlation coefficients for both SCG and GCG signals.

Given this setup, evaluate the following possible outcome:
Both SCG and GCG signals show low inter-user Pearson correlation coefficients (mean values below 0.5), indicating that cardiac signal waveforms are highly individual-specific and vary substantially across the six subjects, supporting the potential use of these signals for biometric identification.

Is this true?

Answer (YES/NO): YES